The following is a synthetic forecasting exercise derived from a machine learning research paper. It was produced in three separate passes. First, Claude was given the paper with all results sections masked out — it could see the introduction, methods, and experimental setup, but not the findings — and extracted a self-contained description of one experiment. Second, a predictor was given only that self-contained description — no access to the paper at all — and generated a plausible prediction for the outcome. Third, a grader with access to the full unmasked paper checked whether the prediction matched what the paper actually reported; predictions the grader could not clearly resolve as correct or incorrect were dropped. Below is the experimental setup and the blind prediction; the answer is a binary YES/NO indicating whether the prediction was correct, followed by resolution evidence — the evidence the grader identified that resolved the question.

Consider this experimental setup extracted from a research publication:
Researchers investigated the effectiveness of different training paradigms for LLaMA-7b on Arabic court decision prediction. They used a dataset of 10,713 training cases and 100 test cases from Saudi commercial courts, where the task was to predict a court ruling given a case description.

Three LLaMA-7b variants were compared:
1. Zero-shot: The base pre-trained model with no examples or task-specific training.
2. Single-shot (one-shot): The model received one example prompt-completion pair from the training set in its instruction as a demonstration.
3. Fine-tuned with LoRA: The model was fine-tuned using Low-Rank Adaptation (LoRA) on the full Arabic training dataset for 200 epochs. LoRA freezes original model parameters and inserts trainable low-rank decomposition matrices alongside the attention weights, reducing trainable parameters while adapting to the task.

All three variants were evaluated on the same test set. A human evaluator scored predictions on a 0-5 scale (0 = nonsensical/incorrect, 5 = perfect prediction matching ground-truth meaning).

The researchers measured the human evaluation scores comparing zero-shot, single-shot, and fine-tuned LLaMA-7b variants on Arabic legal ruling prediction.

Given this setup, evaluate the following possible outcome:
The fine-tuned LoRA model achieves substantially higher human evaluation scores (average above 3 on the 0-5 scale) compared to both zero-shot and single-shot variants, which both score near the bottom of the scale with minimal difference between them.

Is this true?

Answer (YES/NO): NO